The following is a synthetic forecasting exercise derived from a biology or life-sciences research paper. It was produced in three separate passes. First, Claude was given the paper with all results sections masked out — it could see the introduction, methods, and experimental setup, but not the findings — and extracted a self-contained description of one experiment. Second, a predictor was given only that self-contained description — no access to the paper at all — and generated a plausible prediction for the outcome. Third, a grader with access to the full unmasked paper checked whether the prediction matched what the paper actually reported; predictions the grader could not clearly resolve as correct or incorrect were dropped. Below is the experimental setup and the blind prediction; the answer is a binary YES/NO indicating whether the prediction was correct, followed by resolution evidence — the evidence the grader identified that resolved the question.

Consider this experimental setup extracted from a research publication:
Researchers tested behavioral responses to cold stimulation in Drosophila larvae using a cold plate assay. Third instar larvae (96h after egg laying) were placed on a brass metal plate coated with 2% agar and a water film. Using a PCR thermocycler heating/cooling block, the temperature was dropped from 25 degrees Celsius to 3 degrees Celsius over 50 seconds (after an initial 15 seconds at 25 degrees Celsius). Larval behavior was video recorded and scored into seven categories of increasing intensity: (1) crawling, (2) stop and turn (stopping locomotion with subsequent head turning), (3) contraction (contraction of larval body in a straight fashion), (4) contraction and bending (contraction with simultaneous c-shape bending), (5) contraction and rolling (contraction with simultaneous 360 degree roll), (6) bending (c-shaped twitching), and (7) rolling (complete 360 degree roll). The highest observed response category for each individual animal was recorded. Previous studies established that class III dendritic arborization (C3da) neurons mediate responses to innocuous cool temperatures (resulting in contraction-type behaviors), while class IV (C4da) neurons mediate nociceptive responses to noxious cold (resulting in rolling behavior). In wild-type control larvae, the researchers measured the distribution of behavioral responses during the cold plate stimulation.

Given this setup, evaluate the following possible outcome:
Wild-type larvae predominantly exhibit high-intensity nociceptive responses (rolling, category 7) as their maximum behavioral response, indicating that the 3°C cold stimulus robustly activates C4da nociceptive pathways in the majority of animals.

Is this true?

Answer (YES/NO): NO